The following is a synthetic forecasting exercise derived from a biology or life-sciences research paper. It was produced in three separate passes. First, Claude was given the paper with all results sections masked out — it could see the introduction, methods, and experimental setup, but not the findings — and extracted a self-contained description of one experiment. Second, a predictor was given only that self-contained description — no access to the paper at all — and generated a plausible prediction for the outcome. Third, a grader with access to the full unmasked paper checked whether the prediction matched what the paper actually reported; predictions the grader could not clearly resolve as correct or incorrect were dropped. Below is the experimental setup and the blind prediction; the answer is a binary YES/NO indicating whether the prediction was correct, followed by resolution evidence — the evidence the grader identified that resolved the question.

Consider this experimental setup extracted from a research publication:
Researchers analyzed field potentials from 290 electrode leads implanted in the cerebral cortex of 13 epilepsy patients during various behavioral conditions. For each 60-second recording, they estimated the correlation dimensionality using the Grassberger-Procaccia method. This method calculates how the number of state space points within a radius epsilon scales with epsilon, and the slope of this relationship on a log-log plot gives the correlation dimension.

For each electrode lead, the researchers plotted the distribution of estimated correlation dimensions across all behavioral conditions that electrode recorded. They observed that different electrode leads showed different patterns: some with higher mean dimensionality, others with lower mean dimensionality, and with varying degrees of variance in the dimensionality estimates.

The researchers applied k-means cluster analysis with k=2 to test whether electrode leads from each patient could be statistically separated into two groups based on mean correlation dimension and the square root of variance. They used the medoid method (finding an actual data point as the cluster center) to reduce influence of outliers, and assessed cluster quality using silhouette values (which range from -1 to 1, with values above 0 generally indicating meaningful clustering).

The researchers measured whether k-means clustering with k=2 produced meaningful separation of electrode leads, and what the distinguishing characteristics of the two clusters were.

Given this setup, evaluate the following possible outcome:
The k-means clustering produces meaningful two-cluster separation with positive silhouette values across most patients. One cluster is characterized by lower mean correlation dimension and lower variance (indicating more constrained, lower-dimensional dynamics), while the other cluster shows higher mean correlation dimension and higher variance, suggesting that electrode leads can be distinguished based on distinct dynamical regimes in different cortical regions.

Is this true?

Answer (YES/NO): NO